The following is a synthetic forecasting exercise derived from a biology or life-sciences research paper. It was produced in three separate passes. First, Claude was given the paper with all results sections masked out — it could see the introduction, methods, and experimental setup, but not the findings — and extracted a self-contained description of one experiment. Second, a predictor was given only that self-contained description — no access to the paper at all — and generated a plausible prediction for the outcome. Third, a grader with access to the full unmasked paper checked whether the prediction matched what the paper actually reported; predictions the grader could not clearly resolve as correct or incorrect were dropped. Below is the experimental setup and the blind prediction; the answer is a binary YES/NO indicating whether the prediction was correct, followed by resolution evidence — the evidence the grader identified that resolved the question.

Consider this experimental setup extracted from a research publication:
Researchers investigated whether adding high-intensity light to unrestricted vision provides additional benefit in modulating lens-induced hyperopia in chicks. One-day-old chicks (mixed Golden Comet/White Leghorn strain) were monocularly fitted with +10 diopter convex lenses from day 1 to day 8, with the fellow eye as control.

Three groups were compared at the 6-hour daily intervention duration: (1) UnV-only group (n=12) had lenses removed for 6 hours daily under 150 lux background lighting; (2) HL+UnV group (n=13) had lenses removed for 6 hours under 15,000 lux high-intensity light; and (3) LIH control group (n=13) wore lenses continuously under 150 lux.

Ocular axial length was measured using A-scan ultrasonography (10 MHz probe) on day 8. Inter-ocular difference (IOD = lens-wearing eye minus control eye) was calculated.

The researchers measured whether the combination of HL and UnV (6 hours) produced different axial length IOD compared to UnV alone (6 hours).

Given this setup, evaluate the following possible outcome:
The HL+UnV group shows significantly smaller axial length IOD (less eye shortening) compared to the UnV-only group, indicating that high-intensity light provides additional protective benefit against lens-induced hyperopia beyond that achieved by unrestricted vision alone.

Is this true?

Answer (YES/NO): NO